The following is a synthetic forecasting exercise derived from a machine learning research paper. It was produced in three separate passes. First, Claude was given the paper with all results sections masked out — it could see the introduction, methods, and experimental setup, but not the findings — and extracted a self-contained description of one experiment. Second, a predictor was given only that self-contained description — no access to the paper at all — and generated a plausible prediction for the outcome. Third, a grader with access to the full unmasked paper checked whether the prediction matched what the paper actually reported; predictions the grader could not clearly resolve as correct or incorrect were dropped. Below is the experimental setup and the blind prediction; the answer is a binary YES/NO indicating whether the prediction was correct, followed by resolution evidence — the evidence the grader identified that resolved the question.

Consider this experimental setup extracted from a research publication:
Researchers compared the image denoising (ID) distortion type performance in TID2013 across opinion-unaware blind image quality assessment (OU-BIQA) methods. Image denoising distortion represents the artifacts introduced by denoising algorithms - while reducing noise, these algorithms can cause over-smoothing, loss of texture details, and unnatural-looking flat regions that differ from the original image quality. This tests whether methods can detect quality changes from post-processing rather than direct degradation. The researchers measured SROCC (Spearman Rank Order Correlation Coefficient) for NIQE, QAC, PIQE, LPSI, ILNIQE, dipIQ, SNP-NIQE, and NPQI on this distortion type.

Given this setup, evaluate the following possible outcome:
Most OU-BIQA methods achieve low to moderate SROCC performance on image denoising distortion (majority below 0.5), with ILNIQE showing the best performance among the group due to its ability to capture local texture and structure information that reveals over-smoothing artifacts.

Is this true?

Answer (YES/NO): NO